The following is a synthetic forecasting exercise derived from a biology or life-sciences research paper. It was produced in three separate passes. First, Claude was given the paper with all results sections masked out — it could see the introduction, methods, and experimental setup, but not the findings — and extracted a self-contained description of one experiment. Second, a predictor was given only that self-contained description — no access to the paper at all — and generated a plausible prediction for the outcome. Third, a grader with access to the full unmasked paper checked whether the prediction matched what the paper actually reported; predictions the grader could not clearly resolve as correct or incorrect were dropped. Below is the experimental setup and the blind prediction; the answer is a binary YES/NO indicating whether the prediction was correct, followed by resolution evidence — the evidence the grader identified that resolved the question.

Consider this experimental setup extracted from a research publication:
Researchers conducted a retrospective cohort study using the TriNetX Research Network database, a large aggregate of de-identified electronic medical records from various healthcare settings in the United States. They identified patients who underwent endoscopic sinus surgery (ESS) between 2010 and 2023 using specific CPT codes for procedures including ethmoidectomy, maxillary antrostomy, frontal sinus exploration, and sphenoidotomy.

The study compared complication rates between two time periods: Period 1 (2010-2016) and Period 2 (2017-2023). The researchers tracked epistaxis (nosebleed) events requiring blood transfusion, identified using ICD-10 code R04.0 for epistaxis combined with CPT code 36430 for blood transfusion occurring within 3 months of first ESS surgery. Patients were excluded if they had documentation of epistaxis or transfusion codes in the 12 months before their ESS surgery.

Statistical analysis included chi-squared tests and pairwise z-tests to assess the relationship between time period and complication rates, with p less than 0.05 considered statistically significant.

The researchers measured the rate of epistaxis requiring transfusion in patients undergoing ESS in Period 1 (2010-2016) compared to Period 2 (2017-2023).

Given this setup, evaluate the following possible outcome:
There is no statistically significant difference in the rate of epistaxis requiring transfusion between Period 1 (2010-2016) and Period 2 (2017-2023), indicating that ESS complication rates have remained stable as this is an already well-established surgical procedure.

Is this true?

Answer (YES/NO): NO